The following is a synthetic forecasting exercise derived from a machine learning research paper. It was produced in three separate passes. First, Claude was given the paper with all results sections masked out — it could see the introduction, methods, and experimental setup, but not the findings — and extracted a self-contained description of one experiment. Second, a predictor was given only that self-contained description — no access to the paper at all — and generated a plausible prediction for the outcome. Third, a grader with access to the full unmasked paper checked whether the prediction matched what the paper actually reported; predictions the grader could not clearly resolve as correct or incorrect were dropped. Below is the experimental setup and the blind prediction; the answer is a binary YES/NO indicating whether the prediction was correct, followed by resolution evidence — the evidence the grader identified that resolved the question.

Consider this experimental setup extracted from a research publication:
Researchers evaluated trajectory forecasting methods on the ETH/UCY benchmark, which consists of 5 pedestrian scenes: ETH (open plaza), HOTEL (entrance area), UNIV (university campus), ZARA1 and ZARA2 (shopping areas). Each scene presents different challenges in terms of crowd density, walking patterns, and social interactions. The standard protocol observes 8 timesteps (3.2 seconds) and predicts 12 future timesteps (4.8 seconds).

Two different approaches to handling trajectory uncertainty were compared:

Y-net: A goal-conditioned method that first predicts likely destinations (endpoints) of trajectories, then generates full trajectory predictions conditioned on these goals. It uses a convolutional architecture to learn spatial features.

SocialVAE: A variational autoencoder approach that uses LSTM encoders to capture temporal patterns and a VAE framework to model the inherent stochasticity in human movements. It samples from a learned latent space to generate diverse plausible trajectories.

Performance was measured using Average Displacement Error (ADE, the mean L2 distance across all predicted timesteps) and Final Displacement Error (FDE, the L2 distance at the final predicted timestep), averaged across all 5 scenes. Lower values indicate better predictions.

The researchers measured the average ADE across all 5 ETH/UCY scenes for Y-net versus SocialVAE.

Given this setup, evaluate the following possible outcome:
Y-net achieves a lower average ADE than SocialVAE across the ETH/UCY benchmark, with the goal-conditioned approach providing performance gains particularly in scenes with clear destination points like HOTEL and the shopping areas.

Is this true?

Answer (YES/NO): NO